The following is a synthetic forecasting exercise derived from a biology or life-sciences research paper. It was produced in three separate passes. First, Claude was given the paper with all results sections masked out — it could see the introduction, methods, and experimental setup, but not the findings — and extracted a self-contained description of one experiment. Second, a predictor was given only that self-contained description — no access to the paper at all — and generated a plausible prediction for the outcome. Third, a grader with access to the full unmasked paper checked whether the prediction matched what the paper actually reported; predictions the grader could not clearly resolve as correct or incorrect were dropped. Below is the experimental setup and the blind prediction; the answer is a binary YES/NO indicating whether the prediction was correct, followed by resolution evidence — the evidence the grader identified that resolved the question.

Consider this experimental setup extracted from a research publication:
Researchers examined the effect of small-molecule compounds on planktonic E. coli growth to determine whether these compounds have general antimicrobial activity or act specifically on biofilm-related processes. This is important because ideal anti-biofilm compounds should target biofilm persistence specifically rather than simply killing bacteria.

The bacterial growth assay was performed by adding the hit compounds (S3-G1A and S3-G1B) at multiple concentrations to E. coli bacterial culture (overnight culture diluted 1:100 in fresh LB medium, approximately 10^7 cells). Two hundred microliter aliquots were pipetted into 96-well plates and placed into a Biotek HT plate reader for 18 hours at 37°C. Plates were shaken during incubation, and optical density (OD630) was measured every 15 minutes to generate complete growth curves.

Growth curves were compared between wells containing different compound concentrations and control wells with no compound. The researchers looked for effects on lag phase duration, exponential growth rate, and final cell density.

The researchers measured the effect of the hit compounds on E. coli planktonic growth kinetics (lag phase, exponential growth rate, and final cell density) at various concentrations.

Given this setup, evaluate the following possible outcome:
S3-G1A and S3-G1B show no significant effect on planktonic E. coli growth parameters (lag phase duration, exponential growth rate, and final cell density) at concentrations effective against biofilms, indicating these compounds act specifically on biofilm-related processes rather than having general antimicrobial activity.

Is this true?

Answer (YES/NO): NO